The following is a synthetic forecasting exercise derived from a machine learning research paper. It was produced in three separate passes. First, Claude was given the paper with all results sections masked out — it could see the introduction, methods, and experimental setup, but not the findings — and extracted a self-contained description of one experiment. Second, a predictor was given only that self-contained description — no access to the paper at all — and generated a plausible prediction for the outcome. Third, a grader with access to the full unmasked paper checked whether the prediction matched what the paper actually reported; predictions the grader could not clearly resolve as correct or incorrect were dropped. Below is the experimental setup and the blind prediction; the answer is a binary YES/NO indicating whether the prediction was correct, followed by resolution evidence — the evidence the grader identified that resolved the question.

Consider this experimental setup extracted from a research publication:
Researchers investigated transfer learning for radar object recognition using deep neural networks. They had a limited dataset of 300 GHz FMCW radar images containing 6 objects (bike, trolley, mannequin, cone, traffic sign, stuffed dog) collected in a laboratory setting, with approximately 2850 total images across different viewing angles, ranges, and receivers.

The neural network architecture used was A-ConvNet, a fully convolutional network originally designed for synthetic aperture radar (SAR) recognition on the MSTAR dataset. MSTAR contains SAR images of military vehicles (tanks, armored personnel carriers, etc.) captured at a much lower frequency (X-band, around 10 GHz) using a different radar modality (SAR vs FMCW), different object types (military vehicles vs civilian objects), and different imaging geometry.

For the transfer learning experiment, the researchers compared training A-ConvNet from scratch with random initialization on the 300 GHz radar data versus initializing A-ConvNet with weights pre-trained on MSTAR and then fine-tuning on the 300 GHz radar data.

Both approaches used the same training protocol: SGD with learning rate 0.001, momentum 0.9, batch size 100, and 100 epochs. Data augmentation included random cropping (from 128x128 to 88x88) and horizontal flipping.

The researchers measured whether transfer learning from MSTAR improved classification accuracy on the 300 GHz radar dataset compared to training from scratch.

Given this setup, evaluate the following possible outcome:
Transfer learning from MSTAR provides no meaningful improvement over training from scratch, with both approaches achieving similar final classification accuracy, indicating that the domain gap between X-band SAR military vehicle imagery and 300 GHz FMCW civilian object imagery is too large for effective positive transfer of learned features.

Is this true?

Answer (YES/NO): NO